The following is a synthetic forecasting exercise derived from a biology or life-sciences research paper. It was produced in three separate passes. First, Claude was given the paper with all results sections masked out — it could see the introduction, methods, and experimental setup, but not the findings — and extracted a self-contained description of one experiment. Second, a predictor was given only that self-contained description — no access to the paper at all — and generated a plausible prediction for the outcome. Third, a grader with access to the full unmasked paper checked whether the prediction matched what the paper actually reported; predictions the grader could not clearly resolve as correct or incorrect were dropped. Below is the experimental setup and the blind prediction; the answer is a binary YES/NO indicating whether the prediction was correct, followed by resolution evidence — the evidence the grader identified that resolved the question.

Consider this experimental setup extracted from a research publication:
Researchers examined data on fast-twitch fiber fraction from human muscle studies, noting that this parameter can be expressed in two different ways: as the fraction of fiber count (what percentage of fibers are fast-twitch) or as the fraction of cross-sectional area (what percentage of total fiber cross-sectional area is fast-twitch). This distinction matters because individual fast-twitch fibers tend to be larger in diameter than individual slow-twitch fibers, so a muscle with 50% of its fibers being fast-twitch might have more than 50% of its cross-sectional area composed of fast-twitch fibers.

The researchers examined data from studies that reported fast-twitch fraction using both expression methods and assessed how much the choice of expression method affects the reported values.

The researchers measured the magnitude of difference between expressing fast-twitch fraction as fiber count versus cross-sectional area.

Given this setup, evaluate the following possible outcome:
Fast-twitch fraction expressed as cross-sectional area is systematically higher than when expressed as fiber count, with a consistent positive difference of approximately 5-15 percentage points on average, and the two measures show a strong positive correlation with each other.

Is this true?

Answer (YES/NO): NO